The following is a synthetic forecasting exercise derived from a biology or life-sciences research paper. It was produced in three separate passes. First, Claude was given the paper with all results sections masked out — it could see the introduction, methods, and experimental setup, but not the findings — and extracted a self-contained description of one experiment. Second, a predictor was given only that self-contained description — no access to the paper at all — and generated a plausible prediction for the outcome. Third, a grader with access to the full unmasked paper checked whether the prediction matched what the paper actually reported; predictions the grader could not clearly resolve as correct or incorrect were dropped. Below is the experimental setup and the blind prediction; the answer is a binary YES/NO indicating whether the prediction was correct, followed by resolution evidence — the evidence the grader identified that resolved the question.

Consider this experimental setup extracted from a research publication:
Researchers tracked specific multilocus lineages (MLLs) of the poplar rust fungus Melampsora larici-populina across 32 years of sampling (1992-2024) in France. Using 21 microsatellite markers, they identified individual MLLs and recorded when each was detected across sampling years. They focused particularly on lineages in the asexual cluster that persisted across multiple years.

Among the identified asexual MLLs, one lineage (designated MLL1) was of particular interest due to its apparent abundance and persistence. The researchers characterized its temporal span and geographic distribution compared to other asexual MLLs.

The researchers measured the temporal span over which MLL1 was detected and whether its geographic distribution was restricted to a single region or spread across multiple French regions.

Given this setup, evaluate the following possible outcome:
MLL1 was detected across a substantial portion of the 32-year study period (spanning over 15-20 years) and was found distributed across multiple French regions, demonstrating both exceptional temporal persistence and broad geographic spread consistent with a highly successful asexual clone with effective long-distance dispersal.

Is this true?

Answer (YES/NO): YES